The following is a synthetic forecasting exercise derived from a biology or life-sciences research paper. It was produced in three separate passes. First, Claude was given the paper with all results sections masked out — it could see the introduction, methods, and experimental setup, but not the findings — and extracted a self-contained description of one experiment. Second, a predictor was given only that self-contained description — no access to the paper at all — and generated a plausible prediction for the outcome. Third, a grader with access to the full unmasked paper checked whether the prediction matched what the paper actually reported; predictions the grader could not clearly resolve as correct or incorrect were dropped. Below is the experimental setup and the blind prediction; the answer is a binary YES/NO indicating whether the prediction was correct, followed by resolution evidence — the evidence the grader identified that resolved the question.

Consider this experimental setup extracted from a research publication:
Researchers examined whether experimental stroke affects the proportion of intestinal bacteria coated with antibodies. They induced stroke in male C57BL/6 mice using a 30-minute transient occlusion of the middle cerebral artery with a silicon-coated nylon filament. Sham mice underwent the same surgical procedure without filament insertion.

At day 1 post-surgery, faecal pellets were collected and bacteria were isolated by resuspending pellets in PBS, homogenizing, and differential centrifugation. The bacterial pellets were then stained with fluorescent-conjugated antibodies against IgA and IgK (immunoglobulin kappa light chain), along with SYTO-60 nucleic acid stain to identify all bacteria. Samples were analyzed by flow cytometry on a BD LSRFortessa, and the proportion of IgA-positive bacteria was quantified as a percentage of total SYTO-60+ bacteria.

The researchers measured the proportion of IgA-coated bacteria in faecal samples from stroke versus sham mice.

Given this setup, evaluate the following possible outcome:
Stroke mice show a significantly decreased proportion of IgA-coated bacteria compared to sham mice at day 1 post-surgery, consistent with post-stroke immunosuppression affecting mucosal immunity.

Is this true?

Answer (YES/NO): NO